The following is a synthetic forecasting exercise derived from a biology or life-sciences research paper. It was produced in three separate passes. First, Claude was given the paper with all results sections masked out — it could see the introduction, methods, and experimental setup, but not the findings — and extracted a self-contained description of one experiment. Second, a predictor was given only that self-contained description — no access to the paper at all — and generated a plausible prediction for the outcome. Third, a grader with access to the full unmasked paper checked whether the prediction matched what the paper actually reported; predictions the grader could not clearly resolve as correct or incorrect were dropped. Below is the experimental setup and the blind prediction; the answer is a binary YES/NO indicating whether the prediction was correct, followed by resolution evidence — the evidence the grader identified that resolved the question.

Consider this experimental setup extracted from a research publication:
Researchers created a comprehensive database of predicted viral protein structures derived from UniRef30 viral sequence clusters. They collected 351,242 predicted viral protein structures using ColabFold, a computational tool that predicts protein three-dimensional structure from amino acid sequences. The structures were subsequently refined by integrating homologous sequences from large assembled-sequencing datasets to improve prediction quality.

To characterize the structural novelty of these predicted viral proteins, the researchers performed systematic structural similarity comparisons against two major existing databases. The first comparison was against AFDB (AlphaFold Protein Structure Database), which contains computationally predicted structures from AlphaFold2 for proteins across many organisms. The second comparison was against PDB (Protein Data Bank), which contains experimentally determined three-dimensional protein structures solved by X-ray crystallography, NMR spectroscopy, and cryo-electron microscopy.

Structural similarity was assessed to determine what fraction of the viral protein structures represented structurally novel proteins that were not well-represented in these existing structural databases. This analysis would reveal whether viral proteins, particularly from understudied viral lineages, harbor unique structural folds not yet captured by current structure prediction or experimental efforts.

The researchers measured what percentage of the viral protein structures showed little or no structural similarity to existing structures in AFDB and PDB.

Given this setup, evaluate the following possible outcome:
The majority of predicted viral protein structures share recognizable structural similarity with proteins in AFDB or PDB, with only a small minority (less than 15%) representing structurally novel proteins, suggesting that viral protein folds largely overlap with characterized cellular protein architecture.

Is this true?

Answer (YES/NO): NO